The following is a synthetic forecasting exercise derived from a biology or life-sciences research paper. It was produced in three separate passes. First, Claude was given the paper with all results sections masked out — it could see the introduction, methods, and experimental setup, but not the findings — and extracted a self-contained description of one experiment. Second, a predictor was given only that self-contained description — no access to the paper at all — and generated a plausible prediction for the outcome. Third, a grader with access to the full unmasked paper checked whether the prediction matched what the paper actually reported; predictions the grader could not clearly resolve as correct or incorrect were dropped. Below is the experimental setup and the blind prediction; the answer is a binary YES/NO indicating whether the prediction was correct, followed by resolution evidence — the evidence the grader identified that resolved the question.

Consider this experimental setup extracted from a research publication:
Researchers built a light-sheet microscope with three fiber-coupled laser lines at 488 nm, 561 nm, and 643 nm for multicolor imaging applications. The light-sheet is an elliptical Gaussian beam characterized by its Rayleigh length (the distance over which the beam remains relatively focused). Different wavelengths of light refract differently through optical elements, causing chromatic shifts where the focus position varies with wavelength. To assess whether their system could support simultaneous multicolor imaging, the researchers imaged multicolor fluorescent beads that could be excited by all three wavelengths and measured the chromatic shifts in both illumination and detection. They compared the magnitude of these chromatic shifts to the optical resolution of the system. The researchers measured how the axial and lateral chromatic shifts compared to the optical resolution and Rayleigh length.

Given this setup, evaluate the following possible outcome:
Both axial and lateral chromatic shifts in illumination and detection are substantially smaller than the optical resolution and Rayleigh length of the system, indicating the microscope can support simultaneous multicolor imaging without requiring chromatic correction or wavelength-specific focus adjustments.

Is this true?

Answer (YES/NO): NO